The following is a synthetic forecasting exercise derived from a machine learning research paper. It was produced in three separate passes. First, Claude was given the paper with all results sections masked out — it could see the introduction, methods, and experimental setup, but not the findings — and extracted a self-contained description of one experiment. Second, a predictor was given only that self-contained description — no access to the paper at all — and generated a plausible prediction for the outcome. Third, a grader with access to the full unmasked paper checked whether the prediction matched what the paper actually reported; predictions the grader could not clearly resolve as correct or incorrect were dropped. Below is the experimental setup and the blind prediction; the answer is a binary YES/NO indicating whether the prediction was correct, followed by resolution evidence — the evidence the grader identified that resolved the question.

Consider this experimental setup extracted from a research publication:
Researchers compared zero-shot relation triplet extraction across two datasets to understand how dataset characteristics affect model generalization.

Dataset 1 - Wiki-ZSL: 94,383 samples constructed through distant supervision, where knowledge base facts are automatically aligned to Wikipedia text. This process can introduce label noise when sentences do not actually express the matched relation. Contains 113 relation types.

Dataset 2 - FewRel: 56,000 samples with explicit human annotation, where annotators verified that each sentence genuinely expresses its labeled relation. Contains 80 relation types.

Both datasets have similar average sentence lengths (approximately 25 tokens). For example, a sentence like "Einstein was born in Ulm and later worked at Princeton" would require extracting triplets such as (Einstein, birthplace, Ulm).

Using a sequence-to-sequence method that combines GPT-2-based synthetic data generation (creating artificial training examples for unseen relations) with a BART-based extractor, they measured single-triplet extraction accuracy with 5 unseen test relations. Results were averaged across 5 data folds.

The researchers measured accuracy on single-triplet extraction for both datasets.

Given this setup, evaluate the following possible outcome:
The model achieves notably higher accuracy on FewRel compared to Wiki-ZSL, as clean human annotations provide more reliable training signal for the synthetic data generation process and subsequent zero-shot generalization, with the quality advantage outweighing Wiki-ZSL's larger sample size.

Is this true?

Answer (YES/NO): YES